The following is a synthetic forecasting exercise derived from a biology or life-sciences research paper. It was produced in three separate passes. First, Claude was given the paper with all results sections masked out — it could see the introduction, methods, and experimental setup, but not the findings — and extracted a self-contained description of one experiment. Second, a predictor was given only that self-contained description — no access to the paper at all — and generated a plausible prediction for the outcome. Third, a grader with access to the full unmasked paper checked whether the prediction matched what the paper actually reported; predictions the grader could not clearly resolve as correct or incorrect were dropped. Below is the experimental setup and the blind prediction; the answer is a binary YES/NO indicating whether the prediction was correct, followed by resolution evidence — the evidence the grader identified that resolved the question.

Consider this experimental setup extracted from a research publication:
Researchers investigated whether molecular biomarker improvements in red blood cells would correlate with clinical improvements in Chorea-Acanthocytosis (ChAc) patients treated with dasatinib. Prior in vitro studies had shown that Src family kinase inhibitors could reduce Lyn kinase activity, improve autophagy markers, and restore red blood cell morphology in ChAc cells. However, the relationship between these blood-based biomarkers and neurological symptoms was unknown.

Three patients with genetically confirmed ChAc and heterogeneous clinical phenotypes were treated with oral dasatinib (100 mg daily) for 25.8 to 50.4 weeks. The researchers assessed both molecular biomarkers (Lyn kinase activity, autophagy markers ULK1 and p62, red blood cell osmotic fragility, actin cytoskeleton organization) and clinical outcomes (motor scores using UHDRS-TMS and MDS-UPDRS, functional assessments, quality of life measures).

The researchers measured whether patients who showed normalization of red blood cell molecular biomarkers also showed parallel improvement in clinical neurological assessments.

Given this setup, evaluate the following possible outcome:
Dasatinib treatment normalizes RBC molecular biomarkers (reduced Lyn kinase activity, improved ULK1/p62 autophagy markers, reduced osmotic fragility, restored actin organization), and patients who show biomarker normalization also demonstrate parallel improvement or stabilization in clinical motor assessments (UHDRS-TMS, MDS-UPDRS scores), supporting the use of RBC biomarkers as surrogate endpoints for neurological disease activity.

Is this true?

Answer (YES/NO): NO